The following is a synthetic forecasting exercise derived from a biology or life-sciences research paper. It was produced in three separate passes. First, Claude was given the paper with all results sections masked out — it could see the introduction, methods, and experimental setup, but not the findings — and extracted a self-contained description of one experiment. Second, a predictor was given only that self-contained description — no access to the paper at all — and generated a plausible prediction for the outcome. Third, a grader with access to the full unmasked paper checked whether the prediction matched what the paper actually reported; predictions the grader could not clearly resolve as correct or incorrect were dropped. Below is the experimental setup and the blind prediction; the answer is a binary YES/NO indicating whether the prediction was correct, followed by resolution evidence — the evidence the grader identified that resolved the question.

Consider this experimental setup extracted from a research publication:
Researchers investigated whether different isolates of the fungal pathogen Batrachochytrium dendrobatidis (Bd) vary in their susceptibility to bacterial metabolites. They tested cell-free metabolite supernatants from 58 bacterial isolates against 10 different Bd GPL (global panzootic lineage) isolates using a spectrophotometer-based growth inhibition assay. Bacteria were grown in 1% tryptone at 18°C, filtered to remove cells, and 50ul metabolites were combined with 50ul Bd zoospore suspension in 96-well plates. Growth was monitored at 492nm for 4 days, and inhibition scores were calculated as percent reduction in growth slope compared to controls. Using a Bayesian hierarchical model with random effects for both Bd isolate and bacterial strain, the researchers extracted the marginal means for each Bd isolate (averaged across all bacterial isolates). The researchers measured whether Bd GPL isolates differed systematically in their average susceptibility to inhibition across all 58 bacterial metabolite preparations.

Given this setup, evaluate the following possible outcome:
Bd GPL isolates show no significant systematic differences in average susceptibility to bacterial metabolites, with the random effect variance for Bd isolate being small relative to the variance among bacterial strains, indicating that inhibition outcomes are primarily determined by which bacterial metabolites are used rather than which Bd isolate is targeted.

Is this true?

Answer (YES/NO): NO